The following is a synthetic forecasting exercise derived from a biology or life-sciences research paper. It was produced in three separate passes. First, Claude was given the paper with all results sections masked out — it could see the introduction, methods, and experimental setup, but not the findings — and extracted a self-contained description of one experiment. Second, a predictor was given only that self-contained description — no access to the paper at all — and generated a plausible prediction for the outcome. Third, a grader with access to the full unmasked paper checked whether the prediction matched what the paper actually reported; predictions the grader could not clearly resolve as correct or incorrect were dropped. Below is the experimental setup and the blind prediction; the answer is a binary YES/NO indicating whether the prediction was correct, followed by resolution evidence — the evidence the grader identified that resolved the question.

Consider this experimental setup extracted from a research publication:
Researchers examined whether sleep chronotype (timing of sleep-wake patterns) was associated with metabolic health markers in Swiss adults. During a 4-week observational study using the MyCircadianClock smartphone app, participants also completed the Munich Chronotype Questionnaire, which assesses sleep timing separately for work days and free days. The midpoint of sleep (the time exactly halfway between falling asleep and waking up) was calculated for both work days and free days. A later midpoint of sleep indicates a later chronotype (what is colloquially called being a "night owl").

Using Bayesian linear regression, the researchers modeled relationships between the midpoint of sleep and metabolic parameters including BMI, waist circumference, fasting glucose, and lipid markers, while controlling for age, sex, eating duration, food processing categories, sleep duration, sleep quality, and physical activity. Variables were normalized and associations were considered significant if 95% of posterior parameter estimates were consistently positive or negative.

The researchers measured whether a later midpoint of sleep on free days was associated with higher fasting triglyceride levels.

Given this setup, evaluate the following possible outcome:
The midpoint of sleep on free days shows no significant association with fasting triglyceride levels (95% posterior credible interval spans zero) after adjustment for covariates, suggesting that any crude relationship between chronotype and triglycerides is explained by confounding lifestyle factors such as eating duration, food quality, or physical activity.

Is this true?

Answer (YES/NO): YES